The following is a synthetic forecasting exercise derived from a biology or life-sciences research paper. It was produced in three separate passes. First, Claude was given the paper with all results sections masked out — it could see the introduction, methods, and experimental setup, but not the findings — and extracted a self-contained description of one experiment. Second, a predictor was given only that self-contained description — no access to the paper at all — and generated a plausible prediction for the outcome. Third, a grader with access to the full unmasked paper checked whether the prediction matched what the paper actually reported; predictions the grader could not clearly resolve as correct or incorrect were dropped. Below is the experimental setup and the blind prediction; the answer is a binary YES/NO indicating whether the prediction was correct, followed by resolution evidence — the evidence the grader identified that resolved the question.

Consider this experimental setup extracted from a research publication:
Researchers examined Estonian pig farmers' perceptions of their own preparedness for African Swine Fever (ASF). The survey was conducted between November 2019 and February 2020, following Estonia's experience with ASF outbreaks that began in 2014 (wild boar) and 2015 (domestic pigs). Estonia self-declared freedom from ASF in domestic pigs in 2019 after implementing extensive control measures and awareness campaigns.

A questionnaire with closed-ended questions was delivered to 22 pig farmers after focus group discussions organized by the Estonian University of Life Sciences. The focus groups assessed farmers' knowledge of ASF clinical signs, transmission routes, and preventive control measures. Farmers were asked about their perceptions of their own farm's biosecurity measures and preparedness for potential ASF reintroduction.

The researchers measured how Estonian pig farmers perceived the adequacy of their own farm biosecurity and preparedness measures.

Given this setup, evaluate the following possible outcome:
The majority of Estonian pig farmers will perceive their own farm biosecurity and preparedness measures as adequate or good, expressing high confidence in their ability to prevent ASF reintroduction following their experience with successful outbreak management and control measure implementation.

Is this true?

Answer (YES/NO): YES